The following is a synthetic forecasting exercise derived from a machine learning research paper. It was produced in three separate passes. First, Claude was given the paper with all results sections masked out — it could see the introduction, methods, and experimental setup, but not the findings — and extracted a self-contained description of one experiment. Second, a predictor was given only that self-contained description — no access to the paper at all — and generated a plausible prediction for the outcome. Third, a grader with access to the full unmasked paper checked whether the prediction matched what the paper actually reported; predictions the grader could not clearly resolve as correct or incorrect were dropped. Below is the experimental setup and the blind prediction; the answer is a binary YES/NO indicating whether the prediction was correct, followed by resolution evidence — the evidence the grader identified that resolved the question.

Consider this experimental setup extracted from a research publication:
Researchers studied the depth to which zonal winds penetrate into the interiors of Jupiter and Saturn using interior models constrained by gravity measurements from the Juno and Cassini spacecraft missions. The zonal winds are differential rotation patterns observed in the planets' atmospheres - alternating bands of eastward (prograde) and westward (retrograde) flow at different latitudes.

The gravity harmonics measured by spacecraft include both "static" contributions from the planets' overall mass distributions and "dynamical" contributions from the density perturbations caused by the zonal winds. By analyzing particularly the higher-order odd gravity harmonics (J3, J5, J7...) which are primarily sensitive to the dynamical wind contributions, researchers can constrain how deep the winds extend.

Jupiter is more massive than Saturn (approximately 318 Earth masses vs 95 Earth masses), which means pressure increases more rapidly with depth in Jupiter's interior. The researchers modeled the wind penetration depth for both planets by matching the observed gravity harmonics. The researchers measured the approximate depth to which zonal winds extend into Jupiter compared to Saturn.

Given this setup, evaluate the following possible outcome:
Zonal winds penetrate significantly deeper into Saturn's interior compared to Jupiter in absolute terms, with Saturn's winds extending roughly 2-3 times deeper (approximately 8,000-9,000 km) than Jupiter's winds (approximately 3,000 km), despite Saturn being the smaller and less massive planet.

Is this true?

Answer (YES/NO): YES